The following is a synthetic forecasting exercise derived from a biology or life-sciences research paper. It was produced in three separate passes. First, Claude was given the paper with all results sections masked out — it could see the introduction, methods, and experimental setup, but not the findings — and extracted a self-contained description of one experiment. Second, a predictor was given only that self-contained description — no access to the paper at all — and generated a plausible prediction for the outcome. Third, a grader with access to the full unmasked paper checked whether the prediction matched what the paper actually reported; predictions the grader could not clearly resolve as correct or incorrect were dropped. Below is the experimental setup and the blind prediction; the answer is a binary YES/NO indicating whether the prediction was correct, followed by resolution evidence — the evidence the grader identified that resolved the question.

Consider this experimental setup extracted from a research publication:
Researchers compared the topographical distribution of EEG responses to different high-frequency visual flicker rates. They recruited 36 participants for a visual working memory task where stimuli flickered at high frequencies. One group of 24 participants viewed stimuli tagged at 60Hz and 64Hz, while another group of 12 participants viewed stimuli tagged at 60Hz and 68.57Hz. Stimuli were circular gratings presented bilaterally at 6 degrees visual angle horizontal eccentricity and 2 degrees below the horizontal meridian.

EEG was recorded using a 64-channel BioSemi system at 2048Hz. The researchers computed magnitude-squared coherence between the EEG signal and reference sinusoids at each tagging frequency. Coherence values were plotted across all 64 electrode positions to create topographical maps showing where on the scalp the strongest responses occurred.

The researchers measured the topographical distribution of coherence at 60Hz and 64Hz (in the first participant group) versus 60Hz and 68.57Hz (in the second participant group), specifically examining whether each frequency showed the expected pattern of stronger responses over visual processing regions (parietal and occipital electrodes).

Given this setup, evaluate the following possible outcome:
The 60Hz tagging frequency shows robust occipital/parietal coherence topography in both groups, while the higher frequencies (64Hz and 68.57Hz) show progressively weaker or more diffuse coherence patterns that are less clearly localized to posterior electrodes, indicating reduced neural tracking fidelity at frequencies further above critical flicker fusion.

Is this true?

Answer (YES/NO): NO